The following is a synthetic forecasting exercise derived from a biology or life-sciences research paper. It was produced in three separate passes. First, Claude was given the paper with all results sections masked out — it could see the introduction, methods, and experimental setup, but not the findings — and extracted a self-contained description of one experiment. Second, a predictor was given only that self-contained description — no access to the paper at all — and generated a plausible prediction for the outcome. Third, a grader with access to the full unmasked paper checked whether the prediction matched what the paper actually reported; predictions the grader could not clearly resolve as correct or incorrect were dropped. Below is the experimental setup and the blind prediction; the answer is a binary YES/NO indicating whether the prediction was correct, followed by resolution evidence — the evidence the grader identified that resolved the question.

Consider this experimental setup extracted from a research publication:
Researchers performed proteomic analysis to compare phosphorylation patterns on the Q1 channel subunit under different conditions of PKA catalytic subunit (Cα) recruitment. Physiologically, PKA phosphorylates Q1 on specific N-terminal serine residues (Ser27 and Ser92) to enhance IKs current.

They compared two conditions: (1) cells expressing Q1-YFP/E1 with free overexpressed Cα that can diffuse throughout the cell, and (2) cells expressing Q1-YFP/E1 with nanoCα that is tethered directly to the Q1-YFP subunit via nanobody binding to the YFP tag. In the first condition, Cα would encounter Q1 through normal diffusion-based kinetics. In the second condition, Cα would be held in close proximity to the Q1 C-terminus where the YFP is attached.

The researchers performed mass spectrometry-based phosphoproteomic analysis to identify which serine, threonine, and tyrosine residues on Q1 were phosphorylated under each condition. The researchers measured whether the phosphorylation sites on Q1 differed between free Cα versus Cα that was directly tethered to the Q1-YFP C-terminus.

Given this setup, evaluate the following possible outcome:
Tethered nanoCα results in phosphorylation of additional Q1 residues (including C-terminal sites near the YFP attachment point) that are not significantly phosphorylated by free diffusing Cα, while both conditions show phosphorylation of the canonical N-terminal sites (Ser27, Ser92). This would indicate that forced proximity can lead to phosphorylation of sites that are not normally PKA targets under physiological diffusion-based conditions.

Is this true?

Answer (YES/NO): NO